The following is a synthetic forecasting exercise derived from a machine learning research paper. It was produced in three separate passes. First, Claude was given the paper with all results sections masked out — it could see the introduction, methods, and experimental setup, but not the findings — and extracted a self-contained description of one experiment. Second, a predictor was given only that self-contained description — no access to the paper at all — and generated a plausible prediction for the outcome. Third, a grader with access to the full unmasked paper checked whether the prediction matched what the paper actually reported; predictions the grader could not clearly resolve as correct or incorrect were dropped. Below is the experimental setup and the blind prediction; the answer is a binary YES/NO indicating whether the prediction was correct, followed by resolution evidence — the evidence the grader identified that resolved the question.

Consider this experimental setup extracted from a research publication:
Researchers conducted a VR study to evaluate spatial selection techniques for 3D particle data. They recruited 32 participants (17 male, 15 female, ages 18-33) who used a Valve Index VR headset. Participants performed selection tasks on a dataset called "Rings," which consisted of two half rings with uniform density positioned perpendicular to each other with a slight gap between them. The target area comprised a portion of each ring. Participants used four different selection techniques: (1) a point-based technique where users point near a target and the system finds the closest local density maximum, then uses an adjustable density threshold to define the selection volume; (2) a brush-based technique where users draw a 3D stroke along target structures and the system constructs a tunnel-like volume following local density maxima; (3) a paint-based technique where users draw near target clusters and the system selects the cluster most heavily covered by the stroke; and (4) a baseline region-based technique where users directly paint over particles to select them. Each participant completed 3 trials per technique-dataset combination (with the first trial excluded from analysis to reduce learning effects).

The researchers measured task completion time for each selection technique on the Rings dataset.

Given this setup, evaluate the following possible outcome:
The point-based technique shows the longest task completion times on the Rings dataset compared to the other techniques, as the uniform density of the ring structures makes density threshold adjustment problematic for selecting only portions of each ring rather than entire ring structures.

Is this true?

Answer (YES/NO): NO